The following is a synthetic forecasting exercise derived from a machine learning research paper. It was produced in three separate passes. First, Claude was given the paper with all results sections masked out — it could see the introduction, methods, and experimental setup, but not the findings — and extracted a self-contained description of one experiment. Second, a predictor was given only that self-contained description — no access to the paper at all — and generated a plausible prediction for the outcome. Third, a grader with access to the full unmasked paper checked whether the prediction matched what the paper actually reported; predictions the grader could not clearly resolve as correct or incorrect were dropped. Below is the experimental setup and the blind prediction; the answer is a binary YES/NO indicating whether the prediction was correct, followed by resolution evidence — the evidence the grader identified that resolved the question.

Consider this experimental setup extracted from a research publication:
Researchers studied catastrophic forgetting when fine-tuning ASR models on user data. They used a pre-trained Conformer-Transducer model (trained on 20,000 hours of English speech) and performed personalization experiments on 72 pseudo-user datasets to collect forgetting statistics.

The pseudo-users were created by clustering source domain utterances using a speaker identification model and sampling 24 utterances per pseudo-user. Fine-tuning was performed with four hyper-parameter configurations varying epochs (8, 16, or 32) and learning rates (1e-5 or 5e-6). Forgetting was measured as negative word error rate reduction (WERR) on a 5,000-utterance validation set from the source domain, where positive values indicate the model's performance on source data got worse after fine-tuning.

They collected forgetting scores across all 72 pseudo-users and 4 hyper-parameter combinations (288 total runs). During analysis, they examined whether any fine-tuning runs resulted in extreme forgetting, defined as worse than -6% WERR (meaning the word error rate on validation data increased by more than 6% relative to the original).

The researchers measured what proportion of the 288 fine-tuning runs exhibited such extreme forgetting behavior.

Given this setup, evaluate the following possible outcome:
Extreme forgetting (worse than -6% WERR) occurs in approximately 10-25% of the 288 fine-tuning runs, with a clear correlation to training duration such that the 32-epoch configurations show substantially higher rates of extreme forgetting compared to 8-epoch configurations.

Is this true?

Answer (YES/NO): NO